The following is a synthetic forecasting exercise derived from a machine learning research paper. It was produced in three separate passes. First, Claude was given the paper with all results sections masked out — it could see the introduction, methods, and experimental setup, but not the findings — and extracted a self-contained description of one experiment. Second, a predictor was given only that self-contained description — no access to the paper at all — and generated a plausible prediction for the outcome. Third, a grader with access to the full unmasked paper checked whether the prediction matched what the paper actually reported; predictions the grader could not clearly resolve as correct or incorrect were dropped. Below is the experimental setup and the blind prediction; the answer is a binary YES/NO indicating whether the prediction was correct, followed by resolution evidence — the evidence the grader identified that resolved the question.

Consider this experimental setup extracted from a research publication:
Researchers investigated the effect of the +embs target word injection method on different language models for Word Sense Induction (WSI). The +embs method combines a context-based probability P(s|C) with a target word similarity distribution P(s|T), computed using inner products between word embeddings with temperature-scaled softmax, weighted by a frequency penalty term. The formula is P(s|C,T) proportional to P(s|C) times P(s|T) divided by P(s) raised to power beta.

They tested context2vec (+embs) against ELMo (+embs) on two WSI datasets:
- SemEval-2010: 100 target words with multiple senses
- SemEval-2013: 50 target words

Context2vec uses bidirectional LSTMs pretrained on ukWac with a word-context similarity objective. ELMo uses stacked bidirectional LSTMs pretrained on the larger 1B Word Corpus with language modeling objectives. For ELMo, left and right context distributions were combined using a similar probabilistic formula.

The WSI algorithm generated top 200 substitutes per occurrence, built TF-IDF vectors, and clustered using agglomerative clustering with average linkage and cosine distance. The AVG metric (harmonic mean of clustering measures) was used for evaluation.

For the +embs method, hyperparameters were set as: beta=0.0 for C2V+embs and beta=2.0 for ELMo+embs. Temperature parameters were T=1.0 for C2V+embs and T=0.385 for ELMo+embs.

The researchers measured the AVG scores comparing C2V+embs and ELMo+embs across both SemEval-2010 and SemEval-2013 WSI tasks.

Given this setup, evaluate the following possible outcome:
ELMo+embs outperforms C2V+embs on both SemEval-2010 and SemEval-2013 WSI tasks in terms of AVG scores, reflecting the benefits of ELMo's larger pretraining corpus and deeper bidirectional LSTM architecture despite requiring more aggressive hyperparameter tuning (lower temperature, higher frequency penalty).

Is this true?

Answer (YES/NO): YES